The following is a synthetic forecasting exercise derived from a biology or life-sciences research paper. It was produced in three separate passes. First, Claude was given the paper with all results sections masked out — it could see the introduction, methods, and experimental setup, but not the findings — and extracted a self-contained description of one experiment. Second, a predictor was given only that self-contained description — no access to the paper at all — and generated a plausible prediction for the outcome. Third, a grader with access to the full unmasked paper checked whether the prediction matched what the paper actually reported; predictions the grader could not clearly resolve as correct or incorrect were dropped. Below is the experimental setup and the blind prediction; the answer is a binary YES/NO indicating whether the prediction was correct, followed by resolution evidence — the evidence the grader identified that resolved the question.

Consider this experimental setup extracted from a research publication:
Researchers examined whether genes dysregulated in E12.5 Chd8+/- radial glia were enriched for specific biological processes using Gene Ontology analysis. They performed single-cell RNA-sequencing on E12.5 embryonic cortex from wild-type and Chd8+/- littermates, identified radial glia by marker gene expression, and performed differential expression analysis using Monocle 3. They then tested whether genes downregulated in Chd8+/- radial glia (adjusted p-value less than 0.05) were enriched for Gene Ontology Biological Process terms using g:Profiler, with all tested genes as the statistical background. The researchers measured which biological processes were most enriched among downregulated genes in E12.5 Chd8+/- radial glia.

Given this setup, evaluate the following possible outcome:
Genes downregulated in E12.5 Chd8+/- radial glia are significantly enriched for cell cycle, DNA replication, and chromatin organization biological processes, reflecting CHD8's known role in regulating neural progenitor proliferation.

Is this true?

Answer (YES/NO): NO